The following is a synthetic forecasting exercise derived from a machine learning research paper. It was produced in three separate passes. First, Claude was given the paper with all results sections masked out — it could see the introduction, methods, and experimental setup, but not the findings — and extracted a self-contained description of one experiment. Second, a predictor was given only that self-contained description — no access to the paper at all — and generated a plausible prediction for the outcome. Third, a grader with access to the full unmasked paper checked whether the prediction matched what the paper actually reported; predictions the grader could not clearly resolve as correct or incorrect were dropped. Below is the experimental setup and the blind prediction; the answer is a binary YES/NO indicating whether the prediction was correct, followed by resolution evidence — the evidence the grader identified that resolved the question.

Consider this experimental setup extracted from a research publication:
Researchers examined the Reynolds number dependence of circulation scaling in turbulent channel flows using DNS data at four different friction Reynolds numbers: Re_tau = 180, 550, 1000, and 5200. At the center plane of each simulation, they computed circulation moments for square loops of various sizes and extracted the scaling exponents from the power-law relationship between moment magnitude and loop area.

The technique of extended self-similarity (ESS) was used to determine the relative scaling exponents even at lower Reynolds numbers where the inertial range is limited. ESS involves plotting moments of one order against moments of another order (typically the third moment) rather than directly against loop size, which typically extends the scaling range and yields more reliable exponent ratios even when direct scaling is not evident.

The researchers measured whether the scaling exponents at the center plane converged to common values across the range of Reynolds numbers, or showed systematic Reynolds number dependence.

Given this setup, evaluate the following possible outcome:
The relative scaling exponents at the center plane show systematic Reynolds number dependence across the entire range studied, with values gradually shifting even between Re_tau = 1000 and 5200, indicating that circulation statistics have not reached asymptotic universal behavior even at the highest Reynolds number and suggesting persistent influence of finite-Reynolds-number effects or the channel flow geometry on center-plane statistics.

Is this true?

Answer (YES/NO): NO